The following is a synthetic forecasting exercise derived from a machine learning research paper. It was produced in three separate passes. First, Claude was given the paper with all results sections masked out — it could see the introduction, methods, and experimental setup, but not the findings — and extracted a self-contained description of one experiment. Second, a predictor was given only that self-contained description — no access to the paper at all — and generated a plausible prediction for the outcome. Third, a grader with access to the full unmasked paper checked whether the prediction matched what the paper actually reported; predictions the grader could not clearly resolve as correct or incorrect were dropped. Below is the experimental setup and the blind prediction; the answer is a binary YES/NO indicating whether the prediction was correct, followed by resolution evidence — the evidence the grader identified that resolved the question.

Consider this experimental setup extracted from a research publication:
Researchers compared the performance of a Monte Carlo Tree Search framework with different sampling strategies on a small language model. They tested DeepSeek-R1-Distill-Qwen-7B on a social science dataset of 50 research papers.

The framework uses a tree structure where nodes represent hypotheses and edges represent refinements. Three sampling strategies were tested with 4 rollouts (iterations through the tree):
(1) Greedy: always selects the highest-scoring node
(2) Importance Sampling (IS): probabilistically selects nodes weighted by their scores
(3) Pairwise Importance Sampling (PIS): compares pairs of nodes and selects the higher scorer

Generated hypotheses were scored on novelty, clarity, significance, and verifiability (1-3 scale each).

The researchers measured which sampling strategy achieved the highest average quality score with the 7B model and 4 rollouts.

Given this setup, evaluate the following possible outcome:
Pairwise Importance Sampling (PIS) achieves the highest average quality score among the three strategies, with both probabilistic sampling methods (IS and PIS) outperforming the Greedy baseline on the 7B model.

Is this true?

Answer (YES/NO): NO